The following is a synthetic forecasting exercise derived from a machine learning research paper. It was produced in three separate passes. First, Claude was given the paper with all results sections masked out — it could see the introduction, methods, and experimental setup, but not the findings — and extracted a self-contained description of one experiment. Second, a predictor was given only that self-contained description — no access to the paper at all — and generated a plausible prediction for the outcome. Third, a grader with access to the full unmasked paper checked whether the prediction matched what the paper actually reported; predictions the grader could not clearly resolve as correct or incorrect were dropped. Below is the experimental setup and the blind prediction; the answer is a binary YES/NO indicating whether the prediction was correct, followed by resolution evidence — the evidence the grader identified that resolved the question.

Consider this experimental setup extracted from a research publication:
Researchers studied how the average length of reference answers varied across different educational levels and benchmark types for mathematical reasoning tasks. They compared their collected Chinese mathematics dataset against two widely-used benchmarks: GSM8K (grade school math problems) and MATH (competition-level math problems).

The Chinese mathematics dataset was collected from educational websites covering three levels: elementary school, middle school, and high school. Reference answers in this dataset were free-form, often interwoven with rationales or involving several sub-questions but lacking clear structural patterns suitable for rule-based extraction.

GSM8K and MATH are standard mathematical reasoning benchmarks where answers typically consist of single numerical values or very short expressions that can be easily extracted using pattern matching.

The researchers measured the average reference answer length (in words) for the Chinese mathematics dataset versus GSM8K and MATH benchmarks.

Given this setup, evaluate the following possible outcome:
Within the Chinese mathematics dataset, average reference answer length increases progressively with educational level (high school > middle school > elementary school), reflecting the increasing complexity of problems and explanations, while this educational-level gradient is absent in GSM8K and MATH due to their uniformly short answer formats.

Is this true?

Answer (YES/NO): YES